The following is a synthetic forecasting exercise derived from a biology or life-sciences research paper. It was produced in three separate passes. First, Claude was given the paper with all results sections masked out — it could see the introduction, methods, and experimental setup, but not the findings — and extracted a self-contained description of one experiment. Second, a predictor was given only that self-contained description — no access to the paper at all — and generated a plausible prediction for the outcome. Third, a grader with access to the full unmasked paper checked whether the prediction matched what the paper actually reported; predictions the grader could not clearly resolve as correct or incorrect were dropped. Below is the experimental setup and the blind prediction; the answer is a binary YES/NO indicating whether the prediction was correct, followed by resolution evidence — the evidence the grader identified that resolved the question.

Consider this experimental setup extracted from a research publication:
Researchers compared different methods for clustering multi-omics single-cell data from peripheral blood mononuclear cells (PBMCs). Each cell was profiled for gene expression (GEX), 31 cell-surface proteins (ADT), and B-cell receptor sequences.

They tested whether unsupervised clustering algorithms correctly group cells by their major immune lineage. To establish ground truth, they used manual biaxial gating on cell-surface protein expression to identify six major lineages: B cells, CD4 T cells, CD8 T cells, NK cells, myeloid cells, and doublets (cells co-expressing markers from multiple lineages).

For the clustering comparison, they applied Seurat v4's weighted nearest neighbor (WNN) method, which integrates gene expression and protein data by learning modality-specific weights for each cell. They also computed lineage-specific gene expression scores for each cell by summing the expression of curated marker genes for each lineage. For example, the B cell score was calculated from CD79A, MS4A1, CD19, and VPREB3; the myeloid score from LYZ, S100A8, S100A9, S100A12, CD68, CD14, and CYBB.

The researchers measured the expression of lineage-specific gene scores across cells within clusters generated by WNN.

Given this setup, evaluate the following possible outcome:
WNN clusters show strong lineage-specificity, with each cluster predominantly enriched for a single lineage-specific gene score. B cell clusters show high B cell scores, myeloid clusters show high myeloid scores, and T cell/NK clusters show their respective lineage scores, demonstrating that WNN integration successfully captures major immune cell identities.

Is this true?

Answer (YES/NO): NO